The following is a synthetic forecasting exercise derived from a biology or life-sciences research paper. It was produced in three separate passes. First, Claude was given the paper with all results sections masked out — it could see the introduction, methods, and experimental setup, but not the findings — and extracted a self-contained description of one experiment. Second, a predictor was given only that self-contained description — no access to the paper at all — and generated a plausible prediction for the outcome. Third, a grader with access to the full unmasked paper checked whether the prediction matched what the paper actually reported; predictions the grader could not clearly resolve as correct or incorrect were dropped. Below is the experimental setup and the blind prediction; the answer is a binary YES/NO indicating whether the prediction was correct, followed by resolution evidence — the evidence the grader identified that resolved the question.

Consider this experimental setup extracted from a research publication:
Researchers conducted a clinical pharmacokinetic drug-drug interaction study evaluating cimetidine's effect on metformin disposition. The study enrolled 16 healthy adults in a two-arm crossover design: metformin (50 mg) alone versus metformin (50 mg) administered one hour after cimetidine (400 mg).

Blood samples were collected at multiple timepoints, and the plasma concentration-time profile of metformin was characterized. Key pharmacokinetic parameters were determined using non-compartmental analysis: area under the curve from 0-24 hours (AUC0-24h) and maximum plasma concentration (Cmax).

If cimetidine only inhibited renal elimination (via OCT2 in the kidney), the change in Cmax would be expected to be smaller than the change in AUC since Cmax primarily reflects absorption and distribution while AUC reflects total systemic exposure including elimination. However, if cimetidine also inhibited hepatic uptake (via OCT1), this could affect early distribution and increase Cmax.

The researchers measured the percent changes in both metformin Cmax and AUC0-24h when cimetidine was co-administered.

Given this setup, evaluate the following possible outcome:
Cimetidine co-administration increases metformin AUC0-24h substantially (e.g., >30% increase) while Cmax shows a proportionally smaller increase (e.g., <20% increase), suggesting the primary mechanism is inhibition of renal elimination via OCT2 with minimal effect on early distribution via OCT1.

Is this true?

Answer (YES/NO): NO